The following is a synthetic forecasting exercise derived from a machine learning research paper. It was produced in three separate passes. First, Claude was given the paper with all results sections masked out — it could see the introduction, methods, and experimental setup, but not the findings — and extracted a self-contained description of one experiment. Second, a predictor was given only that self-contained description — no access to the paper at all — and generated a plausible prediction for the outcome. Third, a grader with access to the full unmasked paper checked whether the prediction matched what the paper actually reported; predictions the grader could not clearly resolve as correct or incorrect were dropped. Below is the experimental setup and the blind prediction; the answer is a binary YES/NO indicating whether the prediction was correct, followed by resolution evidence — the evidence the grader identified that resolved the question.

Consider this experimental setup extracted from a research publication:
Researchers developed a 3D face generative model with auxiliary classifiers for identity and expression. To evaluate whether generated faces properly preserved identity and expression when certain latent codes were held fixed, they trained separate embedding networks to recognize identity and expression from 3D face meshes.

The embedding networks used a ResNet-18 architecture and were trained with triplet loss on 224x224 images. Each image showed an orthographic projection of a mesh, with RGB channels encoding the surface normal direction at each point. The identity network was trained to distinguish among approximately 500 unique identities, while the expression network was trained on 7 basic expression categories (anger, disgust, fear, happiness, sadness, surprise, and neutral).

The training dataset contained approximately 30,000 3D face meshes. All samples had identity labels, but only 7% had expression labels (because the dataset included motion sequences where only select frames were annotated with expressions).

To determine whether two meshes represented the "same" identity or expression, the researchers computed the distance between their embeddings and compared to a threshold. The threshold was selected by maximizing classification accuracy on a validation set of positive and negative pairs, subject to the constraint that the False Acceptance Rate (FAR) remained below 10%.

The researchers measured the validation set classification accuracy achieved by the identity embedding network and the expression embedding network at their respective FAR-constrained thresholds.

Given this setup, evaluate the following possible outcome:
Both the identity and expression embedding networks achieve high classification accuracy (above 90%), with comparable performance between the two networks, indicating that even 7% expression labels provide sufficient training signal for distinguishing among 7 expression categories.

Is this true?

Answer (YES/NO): NO